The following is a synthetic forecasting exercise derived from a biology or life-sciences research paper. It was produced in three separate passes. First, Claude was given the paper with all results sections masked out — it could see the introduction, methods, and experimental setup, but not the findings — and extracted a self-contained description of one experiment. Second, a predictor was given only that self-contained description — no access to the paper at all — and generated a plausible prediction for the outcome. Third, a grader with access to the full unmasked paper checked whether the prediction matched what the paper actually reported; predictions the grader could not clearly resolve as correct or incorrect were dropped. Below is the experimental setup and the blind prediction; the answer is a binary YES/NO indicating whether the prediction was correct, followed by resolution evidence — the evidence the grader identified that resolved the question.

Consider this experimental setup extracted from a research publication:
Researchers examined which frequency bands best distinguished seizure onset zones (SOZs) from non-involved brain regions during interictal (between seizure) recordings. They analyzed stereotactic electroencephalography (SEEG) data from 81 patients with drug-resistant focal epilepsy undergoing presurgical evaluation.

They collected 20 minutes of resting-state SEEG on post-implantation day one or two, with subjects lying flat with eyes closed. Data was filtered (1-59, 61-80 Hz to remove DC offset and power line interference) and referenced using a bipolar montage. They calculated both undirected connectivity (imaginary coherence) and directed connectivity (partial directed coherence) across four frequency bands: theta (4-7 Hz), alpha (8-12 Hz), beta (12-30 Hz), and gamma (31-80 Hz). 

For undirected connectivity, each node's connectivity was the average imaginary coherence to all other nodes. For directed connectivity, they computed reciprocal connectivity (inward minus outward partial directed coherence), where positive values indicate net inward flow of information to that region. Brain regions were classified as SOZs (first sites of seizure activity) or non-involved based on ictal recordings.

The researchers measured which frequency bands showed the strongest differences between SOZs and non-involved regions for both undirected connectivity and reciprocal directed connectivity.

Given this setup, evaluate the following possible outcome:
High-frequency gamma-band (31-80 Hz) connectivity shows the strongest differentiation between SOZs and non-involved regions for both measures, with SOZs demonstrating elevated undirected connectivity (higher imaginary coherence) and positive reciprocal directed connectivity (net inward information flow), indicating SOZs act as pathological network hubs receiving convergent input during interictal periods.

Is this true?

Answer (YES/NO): NO